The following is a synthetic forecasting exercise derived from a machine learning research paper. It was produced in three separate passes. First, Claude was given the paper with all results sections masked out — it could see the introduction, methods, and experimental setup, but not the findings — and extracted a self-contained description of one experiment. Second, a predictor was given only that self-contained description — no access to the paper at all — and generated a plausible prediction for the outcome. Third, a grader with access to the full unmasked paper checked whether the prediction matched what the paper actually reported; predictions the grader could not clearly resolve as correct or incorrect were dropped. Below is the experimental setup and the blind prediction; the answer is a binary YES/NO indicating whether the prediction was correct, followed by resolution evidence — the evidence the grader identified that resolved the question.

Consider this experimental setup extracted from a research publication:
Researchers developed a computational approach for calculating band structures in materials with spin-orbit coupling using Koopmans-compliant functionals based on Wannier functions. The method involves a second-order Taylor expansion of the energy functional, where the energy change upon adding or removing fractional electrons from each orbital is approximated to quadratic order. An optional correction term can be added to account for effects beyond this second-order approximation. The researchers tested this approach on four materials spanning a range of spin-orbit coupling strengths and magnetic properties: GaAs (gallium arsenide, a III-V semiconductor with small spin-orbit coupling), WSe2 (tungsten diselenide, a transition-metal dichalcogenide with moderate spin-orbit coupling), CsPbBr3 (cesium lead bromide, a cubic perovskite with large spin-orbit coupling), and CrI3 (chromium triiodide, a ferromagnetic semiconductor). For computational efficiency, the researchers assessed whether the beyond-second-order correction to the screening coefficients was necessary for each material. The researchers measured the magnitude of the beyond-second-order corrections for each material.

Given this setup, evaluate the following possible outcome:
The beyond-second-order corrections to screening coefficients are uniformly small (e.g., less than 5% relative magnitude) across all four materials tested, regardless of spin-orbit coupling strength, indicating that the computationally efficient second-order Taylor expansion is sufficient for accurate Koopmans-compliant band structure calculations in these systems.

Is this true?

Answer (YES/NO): NO